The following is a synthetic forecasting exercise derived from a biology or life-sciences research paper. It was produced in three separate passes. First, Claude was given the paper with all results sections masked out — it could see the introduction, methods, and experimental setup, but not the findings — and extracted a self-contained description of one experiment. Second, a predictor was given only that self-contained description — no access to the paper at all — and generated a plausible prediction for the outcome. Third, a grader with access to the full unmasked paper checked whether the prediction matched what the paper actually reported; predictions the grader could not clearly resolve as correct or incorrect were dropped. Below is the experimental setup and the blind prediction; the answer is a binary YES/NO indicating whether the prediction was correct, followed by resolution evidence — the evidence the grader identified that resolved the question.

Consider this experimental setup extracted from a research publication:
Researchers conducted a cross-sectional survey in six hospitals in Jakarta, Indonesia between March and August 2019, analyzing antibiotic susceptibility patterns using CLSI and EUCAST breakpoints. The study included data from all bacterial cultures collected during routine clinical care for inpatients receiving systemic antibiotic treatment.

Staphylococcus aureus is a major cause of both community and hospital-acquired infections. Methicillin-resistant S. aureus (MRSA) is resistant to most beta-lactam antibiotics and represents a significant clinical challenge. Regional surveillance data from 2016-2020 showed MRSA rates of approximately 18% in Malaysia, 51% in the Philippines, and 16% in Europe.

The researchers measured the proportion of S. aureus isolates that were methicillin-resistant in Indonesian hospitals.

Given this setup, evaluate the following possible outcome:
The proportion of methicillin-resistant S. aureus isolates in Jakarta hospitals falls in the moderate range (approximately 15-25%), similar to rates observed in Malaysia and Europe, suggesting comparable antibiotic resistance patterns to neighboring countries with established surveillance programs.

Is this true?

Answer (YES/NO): NO